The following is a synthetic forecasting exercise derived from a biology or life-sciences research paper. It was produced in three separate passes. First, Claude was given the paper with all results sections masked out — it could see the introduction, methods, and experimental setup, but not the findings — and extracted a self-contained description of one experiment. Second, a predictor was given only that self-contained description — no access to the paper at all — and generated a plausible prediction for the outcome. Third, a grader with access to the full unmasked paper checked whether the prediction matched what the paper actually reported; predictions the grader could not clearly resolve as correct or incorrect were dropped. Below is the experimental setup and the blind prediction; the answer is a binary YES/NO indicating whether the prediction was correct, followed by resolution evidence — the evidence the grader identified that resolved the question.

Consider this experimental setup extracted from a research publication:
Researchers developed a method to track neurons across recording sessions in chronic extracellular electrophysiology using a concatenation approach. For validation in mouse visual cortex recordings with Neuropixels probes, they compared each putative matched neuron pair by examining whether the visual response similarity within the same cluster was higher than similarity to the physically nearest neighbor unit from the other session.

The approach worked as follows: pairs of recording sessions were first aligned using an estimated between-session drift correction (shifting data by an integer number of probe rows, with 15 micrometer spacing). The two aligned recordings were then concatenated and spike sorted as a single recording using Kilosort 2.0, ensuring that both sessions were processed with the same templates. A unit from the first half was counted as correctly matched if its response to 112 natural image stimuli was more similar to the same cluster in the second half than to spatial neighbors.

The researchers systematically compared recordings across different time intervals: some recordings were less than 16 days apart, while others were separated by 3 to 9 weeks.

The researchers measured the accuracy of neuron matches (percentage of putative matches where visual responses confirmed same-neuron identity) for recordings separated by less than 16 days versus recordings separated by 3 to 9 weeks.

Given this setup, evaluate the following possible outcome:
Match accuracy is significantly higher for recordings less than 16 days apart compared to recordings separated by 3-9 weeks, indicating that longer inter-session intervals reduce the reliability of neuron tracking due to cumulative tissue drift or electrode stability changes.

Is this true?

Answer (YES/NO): YES